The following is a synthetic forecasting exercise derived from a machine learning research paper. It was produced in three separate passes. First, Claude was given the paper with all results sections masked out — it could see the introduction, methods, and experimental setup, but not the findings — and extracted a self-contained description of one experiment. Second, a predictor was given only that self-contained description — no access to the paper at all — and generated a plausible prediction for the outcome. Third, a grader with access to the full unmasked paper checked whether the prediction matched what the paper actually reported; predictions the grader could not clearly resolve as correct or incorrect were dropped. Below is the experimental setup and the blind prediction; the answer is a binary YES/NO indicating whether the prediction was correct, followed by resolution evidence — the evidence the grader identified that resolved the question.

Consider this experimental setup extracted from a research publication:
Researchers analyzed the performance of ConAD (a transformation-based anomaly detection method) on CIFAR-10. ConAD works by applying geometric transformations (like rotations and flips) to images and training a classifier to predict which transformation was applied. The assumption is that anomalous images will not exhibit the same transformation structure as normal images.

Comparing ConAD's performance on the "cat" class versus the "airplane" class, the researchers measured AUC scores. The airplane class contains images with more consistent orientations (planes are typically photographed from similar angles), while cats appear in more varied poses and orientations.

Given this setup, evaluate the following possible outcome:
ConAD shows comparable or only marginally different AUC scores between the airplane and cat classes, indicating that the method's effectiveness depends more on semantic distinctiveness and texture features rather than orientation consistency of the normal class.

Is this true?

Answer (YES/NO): NO